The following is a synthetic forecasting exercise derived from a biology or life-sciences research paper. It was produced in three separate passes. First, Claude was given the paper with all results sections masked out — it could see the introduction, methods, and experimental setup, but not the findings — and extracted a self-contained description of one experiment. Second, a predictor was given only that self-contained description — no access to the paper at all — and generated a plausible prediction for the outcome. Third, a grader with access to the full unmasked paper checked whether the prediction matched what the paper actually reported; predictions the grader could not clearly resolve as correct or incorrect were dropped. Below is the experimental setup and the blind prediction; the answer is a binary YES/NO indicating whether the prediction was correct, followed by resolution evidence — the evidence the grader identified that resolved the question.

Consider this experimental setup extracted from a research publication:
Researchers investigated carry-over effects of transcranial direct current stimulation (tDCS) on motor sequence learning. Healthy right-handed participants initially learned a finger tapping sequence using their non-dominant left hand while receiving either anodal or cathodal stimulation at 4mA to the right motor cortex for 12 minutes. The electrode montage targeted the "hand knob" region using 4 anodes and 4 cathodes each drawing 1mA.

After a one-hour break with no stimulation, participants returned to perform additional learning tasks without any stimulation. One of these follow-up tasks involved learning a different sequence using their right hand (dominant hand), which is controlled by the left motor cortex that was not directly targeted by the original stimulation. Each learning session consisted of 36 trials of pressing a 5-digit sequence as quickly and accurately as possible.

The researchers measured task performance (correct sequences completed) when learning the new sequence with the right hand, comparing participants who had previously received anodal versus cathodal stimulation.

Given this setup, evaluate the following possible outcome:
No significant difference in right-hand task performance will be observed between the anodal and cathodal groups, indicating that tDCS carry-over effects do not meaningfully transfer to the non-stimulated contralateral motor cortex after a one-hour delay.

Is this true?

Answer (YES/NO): NO